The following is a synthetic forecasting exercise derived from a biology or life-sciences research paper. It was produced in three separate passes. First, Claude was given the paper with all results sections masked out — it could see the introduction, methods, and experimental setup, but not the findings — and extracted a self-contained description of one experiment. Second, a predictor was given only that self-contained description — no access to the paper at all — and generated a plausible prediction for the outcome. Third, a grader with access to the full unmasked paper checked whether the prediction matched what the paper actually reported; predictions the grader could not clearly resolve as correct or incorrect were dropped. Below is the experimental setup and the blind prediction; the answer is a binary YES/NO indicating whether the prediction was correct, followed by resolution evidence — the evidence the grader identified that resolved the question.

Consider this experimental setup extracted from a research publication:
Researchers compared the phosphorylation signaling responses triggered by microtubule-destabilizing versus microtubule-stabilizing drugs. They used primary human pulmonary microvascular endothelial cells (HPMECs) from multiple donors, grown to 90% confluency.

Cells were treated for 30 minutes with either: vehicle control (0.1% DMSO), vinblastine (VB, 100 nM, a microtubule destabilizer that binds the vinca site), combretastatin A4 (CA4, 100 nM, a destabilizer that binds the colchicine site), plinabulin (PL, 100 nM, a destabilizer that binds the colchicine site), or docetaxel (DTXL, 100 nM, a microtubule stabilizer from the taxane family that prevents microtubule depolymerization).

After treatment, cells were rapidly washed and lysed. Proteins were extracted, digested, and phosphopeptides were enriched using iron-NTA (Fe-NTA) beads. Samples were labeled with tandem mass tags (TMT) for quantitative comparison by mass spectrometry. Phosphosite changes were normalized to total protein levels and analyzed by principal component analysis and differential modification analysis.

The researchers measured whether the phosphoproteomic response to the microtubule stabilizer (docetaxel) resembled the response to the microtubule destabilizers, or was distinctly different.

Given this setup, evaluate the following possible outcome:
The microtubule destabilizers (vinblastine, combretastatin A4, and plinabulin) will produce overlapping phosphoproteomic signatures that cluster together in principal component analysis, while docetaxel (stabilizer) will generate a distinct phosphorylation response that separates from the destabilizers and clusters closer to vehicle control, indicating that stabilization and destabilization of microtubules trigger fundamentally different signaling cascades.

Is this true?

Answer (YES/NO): YES